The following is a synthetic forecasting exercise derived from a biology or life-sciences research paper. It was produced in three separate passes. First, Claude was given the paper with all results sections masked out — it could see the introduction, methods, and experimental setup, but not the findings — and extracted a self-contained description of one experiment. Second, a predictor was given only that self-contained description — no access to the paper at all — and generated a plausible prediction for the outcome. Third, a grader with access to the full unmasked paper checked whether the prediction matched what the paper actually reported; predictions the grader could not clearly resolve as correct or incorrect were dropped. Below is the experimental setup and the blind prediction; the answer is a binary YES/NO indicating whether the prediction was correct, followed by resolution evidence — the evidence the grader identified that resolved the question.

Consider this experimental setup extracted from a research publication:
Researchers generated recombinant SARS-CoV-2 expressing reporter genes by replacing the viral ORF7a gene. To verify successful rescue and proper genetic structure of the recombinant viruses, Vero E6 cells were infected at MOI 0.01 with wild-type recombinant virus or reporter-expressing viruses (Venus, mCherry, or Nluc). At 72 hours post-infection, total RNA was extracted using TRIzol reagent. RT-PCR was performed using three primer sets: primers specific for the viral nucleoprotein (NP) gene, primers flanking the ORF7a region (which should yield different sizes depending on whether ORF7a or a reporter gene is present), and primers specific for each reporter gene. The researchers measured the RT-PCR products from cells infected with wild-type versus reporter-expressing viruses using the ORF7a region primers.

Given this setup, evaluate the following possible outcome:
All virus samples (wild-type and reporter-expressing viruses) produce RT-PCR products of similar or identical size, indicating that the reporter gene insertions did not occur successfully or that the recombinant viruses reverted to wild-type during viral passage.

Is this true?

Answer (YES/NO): NO